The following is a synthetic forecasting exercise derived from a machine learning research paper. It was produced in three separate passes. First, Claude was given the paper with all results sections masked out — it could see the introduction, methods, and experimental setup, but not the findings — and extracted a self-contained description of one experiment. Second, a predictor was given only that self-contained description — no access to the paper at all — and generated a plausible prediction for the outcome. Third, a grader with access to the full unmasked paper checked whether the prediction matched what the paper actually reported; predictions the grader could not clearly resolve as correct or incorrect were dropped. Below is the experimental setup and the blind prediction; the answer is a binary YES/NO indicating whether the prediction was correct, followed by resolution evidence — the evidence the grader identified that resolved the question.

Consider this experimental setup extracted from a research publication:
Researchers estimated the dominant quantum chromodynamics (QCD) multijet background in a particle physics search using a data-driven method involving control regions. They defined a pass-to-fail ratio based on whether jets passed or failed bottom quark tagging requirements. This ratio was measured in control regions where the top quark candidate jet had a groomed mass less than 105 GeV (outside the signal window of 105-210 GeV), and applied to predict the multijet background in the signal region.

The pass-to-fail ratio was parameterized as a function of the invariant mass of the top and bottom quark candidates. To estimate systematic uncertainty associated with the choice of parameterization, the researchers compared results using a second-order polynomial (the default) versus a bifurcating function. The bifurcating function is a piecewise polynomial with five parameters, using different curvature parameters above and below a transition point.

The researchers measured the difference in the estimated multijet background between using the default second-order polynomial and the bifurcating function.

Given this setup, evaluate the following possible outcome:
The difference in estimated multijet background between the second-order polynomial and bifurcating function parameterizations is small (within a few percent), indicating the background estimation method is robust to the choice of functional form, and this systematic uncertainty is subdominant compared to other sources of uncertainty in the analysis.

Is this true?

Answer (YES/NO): YES